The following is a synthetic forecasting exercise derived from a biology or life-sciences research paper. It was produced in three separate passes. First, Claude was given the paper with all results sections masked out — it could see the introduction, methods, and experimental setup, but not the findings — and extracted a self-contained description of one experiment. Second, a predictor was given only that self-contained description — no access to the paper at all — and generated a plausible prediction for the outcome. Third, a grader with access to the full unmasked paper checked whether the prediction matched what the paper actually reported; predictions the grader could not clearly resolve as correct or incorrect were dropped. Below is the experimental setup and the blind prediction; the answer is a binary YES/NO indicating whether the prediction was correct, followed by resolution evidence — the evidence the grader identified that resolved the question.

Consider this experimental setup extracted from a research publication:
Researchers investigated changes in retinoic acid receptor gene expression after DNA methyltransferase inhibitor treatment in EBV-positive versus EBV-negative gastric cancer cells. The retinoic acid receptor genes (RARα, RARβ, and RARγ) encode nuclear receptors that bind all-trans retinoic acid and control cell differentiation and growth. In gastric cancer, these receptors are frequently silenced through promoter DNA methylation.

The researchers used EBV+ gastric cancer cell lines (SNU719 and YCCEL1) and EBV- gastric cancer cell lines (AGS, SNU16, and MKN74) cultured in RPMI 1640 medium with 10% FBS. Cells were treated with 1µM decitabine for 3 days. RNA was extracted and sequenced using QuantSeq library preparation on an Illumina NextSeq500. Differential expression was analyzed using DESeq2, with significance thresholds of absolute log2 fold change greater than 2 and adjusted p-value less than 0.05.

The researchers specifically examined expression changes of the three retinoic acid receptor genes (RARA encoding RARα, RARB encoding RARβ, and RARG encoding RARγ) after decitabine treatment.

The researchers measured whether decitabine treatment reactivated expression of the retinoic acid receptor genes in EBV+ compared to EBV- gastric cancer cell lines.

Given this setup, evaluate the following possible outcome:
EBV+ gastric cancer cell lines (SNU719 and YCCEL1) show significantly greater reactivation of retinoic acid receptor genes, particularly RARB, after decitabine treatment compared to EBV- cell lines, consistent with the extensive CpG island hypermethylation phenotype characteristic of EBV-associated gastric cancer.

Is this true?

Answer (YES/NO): NO